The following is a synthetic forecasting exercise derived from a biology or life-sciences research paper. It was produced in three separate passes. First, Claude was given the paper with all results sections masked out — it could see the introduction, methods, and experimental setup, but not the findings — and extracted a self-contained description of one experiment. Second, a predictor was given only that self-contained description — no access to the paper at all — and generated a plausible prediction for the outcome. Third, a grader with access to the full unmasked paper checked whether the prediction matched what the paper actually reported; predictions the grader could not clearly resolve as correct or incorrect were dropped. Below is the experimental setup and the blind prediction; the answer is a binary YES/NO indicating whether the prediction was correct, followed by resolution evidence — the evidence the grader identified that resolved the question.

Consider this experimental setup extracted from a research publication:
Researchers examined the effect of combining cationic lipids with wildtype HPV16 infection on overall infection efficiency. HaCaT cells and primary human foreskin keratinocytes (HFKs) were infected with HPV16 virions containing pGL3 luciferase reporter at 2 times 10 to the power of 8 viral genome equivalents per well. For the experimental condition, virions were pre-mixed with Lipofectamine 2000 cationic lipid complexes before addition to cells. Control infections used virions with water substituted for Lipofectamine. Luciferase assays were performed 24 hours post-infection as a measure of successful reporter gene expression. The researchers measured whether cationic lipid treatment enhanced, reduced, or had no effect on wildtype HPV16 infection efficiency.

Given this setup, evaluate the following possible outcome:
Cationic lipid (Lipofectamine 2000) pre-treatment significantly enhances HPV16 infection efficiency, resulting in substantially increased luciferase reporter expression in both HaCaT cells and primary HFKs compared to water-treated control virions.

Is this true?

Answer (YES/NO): NO